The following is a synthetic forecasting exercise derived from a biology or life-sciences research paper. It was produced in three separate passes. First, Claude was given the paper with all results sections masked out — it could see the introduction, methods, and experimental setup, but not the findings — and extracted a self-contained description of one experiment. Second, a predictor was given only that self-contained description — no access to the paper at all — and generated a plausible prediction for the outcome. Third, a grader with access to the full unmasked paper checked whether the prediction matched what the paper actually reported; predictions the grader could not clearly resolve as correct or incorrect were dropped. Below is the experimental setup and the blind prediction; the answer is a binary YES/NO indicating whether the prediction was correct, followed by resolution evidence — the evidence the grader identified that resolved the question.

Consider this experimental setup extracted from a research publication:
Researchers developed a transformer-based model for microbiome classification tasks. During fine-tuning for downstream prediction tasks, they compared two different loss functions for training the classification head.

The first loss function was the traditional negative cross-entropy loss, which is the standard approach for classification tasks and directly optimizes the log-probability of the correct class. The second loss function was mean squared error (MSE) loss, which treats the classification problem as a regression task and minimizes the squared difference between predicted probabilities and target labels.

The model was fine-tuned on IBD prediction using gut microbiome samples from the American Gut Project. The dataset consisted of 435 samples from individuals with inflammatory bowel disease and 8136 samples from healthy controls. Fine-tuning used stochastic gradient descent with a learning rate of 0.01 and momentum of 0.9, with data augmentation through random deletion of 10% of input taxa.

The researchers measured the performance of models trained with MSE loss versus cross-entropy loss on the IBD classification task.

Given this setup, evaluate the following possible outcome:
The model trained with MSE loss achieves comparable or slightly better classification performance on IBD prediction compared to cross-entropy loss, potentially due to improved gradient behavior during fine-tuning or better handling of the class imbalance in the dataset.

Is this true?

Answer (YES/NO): YES